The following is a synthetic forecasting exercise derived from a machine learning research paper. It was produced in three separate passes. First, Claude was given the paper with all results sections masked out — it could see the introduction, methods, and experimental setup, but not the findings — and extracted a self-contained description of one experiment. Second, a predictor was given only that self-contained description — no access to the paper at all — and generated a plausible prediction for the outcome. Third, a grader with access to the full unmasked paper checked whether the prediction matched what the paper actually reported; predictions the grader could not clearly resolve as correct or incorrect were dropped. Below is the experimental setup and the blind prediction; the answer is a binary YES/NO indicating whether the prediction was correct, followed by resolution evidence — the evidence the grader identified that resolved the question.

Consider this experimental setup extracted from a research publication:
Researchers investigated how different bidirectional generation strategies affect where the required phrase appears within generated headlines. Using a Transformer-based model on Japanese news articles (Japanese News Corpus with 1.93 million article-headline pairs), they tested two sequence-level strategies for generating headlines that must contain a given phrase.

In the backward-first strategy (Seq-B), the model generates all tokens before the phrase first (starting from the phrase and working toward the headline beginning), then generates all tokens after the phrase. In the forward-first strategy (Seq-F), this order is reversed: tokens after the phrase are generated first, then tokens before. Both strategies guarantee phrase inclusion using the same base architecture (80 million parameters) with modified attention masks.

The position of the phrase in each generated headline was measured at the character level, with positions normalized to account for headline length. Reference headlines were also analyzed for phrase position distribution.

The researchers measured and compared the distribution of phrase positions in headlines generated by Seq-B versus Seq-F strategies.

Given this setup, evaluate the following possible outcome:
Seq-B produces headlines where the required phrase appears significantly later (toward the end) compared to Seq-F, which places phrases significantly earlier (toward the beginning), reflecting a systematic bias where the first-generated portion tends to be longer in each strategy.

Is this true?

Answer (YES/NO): NO